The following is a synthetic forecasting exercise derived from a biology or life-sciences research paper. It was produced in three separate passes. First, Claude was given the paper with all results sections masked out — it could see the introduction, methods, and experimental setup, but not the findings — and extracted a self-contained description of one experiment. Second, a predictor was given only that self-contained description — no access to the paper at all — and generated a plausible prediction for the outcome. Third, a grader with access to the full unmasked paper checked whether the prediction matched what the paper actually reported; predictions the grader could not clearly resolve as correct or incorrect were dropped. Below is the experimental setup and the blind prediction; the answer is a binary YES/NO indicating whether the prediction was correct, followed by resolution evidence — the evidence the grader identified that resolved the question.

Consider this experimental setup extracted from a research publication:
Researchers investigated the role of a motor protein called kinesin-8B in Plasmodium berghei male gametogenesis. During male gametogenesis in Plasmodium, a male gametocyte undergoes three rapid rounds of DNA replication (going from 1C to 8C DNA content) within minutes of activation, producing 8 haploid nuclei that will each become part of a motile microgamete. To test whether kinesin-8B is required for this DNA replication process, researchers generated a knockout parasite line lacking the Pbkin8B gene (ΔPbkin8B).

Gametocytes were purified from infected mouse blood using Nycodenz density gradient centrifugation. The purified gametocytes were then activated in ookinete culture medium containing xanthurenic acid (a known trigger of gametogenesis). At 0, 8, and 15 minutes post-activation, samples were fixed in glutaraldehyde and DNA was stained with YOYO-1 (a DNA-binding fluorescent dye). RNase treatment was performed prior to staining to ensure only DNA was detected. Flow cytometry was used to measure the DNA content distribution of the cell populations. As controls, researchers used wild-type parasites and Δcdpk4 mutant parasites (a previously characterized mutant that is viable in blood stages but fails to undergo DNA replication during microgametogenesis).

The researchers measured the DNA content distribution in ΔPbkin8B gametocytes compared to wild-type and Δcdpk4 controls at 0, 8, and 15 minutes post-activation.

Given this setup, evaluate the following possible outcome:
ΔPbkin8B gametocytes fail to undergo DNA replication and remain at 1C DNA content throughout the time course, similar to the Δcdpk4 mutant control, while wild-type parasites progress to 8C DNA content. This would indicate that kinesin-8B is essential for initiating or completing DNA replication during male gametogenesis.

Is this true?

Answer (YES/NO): NO